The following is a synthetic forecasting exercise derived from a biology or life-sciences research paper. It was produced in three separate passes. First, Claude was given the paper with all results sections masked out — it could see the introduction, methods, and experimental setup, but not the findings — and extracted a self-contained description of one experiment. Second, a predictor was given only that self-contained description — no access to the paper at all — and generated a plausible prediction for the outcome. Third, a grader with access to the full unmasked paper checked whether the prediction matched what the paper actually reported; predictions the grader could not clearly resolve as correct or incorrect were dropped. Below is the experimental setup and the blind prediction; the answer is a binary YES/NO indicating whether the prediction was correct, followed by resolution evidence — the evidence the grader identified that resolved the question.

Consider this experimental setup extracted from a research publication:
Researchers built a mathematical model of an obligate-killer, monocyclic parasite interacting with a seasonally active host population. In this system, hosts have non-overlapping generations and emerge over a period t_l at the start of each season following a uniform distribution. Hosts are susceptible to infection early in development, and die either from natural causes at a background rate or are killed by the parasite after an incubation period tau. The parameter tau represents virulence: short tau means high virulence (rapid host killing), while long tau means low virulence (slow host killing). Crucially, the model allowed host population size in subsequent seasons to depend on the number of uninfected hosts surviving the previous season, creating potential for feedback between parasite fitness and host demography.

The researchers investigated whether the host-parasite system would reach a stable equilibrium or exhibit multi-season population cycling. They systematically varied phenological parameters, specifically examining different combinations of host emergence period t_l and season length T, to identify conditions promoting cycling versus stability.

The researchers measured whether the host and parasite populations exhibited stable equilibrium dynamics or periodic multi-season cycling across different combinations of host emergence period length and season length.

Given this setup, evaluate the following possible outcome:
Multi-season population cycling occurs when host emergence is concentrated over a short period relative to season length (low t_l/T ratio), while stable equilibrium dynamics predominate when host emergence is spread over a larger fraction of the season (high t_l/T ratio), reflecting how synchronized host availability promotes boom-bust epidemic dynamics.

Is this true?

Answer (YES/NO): NO